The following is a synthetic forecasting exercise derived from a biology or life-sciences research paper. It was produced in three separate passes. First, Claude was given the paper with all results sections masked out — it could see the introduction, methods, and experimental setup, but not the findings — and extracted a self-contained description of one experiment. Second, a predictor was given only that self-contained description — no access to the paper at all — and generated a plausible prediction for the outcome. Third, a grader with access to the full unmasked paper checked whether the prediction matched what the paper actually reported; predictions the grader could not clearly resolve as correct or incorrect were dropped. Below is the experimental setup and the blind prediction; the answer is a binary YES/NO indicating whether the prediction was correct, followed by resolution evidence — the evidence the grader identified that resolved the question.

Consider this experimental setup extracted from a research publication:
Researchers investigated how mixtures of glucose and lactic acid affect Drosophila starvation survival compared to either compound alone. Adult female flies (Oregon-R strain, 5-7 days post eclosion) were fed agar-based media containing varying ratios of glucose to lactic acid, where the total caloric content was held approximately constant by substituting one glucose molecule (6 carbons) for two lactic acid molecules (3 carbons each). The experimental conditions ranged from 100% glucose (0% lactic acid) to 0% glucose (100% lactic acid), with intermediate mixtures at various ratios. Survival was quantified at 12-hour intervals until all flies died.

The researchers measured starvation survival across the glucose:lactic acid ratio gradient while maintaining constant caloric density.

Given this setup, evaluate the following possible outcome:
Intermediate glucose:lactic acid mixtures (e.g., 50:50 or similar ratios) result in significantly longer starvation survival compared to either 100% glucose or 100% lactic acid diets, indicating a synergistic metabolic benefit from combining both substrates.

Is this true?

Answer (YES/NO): YES